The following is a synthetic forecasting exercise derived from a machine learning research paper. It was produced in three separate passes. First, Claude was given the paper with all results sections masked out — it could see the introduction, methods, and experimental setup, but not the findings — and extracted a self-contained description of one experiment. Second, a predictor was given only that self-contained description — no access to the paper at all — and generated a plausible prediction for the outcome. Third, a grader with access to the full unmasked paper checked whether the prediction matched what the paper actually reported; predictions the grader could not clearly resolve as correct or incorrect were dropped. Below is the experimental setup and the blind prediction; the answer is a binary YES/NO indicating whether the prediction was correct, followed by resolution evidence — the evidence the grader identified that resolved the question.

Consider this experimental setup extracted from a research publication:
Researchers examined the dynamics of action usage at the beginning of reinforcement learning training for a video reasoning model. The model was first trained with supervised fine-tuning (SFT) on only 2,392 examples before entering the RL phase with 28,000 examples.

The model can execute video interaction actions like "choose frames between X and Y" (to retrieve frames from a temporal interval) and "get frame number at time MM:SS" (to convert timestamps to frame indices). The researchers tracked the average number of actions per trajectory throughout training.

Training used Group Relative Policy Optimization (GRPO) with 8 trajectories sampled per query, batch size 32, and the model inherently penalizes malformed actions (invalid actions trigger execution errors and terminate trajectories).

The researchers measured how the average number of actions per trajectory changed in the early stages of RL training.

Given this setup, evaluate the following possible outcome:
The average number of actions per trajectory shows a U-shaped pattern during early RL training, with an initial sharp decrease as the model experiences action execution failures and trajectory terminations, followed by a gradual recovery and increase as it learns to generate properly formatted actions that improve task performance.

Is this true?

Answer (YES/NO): YES